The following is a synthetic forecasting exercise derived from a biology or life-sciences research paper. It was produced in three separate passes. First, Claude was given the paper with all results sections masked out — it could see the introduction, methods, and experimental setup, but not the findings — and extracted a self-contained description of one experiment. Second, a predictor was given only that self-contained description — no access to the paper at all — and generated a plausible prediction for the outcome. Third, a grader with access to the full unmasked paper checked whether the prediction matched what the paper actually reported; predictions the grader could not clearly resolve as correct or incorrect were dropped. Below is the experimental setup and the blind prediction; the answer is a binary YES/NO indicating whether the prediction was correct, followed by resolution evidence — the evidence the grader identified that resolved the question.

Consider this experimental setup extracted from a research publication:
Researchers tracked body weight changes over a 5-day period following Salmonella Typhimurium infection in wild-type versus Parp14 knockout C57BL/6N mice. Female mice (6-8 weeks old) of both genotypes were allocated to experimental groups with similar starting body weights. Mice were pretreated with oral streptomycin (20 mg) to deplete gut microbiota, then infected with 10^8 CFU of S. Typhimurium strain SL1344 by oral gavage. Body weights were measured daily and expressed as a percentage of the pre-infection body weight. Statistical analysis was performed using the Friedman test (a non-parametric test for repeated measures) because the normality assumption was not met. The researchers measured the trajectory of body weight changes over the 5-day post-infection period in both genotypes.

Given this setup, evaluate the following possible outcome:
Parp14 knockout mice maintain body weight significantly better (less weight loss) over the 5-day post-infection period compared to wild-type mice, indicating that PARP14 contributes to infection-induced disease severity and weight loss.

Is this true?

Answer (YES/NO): NO